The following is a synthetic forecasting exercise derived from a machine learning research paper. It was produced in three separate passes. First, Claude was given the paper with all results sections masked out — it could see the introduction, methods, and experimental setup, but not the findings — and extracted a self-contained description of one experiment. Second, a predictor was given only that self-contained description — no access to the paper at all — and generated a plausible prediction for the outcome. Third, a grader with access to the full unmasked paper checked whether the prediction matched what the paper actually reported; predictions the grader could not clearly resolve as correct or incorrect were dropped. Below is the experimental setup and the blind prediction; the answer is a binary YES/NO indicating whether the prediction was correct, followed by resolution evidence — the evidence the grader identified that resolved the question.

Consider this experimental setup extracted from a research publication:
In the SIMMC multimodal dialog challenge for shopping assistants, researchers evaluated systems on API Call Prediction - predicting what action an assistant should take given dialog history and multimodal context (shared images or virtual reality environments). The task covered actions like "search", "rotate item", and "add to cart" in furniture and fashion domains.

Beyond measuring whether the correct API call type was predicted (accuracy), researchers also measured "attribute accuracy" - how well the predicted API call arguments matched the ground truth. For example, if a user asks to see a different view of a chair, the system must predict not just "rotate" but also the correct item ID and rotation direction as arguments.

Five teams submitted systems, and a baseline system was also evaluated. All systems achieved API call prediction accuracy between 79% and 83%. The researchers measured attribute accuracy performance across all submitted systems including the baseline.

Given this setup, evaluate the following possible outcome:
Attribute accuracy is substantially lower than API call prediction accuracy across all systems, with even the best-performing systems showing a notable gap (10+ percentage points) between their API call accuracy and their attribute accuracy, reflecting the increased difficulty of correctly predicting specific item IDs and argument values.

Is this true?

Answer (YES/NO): YES